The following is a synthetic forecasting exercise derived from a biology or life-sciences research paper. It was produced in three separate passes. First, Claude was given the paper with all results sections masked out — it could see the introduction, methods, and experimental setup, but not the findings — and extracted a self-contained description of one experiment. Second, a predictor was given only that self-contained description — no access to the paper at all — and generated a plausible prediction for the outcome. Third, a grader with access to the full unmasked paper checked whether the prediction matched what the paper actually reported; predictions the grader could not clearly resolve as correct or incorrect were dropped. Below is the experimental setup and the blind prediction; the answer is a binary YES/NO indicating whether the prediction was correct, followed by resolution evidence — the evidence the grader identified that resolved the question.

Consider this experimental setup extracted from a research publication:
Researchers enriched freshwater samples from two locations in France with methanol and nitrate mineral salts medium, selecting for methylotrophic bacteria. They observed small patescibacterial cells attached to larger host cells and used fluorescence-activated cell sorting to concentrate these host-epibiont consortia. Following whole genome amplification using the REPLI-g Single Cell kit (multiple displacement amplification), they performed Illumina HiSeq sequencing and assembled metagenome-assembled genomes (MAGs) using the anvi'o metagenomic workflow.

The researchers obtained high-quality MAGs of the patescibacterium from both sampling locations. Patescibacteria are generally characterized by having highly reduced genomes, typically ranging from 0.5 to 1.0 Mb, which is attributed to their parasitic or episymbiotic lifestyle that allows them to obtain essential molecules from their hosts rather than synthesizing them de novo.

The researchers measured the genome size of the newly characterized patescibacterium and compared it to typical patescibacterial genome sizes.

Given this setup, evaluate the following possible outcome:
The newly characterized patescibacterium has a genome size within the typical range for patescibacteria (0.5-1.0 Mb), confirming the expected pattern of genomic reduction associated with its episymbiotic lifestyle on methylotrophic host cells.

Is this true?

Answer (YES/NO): NO